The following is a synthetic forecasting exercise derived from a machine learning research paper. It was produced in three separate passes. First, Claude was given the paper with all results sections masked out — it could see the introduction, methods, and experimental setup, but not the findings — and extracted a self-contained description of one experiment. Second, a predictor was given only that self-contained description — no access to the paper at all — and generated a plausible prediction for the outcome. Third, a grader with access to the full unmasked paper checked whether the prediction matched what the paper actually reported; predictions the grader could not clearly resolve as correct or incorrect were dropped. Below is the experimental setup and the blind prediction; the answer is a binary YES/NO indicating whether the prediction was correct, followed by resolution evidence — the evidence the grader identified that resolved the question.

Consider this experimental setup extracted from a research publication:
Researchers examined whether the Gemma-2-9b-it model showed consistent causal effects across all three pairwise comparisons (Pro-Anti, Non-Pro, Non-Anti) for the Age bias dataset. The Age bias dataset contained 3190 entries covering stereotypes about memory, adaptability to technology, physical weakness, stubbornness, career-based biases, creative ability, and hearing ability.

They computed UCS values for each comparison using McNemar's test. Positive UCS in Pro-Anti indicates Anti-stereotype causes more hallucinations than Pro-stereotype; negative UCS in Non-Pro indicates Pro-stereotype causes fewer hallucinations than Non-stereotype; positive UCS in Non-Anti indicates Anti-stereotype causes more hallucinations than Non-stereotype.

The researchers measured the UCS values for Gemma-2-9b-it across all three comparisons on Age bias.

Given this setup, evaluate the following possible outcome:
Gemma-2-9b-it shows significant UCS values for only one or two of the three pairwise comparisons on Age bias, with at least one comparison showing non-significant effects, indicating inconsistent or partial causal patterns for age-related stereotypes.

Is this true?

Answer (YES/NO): NO